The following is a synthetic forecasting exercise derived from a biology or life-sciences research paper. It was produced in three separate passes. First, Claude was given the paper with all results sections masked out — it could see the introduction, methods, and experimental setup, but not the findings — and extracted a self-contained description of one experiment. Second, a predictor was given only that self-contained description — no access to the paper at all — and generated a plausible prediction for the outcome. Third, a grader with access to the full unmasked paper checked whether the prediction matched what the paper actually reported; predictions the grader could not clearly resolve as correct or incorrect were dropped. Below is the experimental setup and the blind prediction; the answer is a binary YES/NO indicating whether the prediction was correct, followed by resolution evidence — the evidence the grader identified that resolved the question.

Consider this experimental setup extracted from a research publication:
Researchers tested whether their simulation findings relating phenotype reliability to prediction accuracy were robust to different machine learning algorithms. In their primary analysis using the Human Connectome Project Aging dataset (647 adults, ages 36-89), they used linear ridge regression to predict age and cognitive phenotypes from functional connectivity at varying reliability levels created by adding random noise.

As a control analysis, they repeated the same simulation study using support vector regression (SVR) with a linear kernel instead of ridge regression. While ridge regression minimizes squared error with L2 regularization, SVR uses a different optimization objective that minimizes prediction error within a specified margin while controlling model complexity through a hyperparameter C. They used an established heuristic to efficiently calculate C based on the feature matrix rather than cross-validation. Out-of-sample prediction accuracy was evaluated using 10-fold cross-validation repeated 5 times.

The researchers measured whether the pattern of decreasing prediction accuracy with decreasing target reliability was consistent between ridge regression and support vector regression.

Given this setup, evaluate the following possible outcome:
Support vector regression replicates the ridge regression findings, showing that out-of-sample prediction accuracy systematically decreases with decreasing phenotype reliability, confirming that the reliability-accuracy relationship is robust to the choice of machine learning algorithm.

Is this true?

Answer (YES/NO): YES